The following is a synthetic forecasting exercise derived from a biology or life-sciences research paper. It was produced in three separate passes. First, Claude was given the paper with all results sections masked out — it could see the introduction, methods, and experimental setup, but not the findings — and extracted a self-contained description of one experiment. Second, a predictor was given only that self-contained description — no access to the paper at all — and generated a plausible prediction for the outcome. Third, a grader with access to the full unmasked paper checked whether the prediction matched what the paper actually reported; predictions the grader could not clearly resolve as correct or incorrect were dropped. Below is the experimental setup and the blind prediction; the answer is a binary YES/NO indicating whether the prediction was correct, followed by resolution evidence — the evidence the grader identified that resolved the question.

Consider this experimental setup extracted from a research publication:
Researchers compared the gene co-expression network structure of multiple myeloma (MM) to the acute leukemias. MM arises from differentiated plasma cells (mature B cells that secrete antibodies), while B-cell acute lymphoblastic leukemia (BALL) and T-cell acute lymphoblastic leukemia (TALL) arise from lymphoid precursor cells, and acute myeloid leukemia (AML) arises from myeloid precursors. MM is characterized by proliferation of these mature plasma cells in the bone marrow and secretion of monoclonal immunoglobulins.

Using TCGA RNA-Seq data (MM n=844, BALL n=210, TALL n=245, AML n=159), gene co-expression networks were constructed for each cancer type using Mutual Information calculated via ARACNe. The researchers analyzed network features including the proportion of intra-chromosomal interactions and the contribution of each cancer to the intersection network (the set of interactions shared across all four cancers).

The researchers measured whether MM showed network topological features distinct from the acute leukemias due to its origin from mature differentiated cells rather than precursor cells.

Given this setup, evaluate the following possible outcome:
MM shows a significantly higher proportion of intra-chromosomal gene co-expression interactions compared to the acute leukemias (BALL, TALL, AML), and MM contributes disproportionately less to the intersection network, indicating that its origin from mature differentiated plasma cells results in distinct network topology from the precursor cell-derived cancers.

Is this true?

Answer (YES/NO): NO